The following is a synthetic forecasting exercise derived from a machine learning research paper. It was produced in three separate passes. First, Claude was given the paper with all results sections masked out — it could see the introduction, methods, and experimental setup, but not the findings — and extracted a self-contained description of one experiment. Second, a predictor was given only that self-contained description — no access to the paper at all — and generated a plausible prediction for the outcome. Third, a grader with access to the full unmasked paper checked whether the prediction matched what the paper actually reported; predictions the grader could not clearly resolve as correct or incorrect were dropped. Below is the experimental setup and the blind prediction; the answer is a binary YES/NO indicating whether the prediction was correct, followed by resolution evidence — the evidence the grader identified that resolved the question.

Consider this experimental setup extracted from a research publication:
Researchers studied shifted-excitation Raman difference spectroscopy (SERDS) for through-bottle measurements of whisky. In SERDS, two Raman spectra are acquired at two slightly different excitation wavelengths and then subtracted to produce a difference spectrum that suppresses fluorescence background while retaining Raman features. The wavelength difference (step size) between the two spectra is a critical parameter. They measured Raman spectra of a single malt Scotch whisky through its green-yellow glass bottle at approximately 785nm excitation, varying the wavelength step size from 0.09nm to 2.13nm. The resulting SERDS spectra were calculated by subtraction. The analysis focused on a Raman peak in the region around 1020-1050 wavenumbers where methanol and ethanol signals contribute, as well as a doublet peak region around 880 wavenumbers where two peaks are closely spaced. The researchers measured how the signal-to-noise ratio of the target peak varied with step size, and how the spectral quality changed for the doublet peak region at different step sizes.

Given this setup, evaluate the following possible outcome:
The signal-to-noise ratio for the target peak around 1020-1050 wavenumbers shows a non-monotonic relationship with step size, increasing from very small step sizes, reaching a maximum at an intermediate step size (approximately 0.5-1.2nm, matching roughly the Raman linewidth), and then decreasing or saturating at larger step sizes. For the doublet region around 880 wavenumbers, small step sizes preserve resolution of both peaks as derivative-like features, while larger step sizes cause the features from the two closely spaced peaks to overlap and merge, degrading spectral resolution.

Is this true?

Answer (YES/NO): NO